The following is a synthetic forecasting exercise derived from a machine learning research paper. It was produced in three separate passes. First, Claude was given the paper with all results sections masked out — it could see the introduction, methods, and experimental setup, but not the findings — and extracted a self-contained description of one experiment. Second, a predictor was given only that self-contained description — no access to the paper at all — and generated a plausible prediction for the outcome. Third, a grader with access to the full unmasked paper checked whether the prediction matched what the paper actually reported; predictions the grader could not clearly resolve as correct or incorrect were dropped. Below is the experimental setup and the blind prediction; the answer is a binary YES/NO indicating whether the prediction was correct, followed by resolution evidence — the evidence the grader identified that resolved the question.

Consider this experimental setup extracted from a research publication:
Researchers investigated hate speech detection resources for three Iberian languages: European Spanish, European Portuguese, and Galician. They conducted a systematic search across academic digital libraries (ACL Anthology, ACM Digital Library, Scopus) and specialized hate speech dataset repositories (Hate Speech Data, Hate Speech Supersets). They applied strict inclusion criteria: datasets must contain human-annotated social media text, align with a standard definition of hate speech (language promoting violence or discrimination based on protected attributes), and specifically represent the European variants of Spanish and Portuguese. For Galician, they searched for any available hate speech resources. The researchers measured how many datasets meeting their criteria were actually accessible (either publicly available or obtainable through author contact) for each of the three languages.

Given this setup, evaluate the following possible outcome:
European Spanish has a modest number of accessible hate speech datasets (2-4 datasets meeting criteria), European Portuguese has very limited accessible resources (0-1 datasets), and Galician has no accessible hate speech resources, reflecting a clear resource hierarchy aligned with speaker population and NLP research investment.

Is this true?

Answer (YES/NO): NO